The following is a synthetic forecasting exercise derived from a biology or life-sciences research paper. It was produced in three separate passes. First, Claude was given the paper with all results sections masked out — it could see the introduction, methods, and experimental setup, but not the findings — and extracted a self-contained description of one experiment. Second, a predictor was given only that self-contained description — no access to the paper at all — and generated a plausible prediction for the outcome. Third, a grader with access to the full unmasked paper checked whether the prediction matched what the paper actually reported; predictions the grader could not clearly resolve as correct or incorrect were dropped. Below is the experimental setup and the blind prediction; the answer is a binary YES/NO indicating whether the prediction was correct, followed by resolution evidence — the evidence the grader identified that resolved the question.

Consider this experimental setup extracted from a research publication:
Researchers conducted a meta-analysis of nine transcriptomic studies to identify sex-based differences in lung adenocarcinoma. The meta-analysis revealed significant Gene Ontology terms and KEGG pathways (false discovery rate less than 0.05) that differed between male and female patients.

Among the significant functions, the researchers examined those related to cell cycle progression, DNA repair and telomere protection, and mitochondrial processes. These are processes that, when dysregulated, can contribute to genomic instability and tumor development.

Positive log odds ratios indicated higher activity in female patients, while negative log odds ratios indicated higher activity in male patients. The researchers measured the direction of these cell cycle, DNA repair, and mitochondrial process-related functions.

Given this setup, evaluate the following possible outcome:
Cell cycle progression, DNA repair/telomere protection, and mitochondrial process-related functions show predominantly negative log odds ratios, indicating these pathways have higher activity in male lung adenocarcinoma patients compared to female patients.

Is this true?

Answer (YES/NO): YES